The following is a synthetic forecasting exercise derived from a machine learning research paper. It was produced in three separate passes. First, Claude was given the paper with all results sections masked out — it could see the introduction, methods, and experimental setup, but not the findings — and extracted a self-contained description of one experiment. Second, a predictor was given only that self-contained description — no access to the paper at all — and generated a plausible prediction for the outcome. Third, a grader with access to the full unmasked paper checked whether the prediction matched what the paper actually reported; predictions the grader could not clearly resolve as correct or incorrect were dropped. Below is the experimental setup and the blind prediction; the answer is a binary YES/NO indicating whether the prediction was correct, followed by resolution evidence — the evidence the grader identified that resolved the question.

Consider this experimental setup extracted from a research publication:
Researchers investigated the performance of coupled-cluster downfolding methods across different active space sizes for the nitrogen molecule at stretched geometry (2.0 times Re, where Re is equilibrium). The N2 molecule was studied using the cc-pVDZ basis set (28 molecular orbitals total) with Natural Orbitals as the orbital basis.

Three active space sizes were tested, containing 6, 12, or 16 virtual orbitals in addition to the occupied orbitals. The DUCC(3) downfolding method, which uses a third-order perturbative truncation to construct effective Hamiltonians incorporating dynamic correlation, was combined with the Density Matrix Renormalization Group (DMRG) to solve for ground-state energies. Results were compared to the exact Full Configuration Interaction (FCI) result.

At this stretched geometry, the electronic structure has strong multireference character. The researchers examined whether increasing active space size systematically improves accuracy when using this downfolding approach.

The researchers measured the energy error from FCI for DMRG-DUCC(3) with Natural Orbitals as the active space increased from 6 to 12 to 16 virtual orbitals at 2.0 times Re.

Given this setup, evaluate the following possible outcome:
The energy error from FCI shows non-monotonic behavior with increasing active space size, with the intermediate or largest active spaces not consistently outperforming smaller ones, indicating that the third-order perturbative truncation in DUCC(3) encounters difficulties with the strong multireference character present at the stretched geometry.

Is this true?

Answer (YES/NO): NO